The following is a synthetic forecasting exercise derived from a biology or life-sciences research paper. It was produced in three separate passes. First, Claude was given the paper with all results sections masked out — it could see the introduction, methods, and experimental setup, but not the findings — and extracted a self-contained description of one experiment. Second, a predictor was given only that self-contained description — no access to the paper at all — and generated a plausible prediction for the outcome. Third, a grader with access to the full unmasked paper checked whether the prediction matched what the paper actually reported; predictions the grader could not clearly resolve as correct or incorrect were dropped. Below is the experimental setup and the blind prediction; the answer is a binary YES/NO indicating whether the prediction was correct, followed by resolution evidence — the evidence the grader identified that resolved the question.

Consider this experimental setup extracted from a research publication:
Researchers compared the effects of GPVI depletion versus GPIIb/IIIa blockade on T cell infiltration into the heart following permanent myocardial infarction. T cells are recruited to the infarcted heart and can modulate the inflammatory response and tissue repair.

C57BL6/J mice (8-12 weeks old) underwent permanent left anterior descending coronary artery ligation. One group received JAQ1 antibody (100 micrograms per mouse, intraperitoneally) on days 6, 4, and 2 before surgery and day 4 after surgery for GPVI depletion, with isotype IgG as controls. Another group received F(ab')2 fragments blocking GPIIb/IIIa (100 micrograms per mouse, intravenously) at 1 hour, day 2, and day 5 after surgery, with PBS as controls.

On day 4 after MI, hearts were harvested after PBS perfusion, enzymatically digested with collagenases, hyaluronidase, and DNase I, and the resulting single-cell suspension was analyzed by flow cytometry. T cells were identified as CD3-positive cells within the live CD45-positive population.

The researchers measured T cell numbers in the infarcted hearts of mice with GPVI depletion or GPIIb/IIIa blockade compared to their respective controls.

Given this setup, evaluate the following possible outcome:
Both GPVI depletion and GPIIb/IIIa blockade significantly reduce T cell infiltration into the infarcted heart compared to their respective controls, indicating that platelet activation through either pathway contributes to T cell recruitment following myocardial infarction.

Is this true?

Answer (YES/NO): NO